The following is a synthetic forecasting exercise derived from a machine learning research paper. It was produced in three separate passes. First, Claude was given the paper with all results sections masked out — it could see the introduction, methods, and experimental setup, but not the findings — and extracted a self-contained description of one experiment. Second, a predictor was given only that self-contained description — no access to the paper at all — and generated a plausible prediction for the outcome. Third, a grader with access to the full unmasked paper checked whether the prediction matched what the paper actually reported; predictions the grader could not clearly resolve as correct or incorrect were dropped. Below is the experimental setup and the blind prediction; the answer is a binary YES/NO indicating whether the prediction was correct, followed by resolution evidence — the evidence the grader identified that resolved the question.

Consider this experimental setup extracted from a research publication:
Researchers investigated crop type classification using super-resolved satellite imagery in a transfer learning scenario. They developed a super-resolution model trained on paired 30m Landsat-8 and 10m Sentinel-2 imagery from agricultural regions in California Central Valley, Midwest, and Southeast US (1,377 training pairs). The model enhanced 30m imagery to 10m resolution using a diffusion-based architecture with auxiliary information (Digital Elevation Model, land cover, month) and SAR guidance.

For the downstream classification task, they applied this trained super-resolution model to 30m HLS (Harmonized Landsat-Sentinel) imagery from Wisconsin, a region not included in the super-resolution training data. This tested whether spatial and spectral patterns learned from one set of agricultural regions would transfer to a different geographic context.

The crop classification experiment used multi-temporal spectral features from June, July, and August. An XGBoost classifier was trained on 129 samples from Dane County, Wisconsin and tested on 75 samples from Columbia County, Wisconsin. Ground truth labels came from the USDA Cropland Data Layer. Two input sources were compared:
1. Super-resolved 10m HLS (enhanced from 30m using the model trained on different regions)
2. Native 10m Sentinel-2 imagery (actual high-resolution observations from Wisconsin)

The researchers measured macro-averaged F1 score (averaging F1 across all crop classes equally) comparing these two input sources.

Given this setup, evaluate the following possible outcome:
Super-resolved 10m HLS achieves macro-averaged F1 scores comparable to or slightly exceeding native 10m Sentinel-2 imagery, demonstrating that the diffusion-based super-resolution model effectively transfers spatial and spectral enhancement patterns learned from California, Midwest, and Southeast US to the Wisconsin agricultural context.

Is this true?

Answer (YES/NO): YES